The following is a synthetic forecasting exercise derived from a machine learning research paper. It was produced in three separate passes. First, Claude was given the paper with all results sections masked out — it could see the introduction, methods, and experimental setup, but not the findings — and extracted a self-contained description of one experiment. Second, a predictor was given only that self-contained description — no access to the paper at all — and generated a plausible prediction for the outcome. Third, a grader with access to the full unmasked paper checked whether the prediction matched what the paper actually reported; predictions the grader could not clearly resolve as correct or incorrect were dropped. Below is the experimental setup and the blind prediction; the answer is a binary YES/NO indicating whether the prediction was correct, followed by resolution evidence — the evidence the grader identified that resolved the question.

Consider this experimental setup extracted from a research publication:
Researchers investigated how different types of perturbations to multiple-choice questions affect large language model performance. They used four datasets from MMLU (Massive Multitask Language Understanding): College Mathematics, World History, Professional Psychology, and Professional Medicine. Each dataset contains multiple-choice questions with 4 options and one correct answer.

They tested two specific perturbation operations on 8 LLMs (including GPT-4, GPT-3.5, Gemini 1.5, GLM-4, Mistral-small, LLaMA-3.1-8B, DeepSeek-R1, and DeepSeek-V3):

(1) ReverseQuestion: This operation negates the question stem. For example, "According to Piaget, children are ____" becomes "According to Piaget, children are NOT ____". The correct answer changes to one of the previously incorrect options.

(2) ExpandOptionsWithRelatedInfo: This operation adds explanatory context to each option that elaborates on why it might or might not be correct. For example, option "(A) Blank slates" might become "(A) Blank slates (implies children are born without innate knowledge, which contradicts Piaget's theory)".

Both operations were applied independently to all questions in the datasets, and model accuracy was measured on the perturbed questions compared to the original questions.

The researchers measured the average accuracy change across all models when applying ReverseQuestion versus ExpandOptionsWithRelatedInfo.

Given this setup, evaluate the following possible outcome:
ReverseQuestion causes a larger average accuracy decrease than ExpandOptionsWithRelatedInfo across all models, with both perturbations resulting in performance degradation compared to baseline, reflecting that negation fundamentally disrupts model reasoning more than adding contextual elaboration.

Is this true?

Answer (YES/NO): NO